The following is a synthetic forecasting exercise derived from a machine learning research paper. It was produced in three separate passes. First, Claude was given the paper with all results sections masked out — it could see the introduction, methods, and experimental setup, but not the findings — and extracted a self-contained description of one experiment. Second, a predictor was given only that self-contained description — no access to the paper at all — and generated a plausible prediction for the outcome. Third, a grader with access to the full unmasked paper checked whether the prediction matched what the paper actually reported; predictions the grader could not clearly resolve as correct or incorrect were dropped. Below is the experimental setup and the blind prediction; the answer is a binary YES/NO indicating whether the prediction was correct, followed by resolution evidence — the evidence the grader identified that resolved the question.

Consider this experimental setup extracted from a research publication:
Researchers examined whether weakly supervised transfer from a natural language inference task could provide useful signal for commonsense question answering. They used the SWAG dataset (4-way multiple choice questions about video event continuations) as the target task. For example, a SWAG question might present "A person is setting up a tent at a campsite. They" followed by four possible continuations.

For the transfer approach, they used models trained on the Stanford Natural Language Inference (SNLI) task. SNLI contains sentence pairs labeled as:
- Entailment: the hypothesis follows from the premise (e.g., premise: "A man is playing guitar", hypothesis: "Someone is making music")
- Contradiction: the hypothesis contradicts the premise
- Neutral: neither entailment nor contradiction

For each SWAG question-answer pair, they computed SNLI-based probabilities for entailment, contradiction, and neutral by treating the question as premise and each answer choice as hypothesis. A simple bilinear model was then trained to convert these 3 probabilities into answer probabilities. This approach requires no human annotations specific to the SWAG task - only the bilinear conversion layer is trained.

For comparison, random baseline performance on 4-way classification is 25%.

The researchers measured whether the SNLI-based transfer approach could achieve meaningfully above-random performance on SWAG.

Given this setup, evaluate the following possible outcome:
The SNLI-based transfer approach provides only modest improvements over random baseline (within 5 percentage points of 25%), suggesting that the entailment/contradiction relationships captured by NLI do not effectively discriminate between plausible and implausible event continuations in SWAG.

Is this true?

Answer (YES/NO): NO